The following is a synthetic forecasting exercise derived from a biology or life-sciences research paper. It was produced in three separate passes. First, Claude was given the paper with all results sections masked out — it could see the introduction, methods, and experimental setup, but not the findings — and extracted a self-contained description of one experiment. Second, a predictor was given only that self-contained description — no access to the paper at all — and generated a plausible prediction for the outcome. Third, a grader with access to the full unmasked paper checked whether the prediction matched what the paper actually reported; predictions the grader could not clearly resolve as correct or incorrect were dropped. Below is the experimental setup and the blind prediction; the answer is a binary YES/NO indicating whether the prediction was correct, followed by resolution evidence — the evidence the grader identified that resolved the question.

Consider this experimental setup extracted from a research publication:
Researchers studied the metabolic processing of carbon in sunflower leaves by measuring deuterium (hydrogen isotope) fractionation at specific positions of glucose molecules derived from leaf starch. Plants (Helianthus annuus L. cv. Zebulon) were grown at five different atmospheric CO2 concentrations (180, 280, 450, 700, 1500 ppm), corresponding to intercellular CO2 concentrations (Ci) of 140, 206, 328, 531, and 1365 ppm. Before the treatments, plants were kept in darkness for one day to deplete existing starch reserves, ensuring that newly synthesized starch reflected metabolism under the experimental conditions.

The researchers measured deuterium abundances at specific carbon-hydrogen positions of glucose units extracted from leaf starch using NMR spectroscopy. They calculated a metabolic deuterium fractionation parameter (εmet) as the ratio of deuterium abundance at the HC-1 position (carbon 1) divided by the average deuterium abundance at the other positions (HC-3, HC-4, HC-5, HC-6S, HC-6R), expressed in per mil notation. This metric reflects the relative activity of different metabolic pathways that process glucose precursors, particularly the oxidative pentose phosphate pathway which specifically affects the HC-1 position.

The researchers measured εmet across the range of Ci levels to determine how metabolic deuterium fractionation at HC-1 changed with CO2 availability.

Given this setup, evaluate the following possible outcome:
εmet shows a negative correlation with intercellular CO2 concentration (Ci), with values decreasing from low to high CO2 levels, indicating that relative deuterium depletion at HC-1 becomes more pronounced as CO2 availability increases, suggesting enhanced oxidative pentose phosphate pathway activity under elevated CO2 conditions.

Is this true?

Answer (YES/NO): NO